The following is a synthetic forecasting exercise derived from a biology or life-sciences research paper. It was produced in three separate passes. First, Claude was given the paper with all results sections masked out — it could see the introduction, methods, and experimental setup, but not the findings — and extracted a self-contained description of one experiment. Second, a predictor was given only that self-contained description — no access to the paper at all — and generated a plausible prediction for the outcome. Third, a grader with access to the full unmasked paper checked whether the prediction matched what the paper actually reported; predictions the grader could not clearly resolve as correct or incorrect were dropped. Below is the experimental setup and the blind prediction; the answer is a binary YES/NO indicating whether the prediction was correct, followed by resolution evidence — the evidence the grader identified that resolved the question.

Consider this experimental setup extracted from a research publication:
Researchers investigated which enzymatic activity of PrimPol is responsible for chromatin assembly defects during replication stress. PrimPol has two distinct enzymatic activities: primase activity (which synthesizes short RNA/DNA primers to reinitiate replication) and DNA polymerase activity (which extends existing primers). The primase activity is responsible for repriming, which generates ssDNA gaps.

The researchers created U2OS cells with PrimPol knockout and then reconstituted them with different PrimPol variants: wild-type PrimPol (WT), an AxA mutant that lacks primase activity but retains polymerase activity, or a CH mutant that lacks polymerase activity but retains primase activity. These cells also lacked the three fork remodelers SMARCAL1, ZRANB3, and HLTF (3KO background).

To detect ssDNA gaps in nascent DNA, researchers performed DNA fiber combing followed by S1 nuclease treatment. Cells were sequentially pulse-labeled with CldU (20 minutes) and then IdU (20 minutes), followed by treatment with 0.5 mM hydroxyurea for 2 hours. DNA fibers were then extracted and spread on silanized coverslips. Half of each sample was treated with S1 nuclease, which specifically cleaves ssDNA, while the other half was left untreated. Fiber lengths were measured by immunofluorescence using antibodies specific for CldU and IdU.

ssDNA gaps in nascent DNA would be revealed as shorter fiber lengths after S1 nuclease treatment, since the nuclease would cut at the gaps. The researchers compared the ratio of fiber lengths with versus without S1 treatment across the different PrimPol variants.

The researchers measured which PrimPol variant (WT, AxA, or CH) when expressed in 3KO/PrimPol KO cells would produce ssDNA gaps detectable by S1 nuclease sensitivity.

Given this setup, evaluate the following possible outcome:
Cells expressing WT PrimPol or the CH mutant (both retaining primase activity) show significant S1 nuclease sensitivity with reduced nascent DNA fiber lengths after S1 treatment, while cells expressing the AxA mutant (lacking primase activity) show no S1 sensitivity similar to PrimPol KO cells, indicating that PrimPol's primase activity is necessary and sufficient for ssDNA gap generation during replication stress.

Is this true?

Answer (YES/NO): NO